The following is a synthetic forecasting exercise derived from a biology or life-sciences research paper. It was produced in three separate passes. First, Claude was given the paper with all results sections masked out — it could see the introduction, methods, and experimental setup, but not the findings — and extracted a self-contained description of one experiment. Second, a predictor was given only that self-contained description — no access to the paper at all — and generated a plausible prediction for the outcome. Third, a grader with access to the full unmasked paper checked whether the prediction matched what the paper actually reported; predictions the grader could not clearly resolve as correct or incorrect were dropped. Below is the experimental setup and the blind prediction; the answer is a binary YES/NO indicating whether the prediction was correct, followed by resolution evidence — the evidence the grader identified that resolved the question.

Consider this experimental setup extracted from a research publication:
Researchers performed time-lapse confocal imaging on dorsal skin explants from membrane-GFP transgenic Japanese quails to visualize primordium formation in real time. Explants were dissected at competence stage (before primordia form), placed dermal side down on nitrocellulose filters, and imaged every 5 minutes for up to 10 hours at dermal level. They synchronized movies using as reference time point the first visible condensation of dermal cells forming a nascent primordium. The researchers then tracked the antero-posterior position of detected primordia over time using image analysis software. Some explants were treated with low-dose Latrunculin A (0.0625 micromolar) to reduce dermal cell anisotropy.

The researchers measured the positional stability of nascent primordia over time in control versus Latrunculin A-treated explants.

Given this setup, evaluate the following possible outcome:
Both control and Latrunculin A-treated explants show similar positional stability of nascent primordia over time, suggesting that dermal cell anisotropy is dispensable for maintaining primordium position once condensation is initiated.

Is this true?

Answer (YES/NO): NO